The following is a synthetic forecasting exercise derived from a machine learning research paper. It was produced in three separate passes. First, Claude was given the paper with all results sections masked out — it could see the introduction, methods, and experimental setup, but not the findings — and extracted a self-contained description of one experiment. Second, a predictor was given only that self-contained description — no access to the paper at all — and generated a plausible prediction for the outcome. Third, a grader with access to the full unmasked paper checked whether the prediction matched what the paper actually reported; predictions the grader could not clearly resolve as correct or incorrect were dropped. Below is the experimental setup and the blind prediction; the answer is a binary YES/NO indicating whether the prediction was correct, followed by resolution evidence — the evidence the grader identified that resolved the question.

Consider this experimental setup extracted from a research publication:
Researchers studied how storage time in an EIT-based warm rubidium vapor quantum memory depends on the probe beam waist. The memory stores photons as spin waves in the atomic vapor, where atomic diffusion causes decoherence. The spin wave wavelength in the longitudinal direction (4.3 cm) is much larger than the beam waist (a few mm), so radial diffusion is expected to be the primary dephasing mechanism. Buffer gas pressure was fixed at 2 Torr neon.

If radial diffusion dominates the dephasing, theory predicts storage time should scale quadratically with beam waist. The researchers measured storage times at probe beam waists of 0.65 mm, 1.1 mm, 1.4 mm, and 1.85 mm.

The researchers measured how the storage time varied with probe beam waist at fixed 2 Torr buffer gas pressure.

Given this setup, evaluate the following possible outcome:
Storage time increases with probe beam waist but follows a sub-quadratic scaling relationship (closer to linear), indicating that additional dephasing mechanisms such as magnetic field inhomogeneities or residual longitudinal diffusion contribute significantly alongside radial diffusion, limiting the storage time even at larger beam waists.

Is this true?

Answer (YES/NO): NO